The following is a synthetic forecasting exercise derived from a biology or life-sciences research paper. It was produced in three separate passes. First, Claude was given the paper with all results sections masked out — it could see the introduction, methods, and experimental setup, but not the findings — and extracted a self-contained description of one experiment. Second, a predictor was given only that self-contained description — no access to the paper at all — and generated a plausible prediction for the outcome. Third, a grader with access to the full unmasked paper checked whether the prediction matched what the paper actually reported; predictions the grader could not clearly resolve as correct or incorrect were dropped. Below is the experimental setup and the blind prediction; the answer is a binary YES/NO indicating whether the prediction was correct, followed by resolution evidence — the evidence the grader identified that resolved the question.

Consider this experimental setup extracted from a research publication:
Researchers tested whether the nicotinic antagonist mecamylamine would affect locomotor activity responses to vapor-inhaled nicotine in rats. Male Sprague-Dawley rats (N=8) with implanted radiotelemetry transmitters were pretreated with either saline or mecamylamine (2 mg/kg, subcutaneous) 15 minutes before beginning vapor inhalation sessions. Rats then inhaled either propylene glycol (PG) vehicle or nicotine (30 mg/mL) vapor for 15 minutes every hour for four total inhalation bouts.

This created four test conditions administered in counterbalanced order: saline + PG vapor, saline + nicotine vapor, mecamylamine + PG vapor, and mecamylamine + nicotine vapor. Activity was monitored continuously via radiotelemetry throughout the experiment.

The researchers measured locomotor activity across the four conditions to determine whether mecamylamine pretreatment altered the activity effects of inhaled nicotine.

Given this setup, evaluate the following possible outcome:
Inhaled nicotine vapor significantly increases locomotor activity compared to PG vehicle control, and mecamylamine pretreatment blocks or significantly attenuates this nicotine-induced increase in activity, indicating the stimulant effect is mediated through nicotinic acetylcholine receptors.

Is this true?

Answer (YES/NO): YES